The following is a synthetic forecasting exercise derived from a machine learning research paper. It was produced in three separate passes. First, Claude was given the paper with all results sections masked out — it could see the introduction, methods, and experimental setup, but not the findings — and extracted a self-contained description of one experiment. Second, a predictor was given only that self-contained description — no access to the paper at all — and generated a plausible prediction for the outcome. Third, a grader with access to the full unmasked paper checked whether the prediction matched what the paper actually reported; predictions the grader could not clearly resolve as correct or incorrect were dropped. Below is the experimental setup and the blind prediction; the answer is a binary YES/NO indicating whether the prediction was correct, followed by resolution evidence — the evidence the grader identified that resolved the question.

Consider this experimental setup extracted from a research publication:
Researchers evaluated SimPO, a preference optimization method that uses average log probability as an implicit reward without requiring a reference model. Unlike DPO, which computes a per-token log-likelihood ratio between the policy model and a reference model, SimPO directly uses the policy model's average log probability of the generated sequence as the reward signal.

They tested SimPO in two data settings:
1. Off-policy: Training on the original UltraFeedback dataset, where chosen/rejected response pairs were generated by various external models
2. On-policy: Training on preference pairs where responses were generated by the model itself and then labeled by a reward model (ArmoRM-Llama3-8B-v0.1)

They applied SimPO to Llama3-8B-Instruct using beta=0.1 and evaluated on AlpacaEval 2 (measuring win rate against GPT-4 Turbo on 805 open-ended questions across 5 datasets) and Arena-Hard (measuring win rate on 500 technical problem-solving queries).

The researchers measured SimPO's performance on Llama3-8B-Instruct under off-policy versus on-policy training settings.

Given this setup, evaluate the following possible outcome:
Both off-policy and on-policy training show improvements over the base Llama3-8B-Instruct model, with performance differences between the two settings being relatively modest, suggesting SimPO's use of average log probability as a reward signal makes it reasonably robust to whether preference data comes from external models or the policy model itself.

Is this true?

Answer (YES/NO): NO